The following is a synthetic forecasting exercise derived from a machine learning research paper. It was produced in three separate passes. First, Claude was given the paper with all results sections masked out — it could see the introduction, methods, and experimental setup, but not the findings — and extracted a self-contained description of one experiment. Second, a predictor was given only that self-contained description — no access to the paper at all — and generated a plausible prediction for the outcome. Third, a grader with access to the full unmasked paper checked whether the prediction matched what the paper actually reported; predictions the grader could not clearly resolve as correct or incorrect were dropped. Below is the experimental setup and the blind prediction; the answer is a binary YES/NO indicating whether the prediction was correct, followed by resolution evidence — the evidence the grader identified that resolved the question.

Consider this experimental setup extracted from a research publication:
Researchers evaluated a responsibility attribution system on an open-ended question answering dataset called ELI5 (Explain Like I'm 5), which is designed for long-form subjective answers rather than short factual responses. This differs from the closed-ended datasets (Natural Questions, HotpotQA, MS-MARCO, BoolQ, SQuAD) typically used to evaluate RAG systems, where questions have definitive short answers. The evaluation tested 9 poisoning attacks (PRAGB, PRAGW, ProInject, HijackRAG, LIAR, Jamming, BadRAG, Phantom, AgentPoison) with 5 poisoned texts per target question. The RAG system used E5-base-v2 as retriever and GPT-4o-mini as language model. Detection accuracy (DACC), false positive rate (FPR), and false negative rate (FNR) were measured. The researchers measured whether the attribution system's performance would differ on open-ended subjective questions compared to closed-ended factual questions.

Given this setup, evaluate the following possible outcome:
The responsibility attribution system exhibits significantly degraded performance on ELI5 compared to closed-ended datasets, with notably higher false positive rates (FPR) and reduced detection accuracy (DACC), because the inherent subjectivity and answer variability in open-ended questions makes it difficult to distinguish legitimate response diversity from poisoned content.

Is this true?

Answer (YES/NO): NO